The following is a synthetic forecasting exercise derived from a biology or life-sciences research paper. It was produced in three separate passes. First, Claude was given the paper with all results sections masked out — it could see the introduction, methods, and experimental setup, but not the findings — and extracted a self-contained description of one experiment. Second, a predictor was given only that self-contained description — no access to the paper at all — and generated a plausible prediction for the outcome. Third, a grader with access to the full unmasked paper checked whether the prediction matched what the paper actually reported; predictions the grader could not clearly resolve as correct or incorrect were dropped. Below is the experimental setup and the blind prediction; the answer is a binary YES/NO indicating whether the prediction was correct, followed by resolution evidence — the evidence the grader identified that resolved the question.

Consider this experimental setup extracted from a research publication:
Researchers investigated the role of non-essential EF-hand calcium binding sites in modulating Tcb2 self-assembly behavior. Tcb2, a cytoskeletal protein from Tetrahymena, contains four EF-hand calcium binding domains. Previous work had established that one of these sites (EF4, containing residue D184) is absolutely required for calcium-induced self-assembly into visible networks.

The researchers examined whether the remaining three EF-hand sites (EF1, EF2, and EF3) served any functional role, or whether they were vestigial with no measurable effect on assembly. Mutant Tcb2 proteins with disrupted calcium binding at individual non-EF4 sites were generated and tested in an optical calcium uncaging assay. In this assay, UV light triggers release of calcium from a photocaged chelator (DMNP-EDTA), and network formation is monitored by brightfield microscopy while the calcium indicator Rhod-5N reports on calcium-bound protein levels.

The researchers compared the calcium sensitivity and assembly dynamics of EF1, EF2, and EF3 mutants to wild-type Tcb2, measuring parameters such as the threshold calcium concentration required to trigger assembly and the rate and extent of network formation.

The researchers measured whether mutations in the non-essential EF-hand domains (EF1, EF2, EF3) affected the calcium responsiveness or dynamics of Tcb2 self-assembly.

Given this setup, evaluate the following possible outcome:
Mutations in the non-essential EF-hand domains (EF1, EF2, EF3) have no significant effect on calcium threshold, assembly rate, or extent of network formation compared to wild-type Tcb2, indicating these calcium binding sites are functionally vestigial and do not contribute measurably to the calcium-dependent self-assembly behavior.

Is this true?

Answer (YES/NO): NO